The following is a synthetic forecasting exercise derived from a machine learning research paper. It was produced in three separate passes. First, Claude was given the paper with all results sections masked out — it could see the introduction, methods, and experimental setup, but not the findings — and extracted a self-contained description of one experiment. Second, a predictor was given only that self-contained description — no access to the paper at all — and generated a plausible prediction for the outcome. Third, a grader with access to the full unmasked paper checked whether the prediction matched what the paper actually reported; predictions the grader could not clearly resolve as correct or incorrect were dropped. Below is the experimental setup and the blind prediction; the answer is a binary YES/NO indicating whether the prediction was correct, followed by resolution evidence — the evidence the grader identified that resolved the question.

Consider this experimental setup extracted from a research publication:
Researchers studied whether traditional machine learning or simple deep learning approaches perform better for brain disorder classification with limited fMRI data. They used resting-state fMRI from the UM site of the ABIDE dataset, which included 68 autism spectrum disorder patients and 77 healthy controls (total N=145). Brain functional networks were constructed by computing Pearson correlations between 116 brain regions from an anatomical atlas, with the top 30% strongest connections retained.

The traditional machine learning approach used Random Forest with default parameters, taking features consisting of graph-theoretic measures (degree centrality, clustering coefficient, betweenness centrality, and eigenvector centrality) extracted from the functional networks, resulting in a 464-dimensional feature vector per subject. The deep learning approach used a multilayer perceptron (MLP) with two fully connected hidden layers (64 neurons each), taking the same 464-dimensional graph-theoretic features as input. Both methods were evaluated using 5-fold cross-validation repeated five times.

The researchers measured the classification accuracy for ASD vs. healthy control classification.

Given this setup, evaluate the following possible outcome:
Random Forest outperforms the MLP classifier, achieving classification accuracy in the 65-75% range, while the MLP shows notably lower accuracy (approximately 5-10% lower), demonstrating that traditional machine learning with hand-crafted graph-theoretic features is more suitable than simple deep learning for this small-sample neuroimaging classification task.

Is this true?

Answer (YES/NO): NO